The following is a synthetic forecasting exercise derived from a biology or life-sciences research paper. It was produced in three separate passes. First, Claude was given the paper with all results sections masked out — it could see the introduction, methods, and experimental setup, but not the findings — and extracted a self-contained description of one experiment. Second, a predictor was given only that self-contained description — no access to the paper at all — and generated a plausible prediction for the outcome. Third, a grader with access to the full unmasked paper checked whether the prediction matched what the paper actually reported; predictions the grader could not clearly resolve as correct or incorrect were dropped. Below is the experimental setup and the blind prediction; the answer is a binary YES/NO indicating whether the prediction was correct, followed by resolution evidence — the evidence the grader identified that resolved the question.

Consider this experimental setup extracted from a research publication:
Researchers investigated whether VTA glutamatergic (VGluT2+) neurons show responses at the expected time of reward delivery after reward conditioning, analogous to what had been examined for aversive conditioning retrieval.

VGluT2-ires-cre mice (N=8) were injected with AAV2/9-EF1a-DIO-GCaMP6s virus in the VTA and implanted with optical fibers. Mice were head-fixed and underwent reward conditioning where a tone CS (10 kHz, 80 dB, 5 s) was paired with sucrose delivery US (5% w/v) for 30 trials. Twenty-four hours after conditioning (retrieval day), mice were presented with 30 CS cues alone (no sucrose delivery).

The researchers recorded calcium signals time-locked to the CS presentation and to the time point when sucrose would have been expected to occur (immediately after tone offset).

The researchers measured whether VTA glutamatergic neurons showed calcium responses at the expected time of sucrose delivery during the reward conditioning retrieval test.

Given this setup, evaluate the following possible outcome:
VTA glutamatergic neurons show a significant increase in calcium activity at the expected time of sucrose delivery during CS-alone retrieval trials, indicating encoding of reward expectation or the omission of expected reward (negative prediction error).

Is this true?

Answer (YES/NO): NO